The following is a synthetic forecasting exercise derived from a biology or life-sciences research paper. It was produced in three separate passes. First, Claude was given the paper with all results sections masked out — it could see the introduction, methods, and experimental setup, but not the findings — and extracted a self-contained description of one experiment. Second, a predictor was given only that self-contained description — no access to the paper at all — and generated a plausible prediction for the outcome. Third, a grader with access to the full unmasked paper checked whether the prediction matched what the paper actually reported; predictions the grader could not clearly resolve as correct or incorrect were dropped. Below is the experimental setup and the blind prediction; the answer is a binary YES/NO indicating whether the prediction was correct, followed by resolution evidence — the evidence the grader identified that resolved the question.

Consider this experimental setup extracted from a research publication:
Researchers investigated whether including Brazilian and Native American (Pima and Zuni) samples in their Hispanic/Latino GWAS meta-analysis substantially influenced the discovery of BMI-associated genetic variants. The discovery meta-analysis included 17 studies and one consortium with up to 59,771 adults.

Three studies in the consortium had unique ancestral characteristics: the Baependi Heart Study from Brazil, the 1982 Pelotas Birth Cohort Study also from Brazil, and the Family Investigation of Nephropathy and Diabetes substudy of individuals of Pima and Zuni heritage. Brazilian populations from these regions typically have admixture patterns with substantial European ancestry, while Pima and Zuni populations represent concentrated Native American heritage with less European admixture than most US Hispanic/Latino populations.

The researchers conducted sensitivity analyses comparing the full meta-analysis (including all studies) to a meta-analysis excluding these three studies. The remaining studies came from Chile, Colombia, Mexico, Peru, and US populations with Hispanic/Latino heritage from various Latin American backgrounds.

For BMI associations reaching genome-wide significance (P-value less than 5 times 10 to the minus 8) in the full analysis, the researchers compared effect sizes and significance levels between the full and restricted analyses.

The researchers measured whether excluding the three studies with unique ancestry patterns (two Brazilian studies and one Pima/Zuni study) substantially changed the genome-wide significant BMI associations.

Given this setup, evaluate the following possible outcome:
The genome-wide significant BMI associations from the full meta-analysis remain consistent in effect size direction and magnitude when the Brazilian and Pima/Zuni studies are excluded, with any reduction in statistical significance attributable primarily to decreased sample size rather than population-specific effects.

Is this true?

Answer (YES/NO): NO